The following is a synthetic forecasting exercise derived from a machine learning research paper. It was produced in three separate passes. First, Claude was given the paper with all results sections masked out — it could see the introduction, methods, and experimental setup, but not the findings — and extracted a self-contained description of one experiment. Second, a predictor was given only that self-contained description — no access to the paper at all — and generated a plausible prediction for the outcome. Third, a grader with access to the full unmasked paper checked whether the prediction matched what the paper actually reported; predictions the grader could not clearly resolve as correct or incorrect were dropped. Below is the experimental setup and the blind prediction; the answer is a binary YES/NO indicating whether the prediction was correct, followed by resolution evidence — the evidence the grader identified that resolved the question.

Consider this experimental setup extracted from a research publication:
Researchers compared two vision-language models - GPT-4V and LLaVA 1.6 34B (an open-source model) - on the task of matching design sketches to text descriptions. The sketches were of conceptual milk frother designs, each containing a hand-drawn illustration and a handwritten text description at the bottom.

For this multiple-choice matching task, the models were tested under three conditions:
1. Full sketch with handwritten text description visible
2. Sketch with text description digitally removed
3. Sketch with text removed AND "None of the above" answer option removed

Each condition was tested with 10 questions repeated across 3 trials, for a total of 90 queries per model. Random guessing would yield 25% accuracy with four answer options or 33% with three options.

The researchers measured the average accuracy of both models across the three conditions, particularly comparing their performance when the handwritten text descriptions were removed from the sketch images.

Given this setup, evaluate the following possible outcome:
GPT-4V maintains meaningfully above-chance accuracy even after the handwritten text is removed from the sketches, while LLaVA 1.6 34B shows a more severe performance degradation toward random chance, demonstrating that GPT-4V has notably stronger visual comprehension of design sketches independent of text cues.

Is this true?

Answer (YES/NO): YES